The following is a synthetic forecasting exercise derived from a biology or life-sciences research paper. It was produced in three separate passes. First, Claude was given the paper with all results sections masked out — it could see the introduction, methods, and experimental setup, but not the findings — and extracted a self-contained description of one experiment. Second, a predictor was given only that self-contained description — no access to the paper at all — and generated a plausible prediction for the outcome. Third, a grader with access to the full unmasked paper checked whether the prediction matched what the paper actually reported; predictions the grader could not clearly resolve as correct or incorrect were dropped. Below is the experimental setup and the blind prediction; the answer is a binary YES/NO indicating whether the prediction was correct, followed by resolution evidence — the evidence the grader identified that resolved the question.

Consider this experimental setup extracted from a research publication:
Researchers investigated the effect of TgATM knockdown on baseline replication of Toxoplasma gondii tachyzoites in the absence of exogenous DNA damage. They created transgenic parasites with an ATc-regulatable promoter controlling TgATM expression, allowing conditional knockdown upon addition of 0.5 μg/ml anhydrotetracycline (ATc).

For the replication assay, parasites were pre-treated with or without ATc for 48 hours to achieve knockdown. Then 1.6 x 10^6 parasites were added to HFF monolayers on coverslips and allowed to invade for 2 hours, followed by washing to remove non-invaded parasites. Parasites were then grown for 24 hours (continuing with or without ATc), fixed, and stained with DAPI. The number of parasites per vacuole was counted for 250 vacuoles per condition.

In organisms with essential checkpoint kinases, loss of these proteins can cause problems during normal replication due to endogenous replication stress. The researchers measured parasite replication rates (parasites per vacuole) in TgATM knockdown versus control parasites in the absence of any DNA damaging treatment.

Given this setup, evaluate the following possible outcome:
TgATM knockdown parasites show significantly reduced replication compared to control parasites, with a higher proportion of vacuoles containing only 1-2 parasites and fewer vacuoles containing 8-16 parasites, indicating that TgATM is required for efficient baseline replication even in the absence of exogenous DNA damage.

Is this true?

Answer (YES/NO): NO